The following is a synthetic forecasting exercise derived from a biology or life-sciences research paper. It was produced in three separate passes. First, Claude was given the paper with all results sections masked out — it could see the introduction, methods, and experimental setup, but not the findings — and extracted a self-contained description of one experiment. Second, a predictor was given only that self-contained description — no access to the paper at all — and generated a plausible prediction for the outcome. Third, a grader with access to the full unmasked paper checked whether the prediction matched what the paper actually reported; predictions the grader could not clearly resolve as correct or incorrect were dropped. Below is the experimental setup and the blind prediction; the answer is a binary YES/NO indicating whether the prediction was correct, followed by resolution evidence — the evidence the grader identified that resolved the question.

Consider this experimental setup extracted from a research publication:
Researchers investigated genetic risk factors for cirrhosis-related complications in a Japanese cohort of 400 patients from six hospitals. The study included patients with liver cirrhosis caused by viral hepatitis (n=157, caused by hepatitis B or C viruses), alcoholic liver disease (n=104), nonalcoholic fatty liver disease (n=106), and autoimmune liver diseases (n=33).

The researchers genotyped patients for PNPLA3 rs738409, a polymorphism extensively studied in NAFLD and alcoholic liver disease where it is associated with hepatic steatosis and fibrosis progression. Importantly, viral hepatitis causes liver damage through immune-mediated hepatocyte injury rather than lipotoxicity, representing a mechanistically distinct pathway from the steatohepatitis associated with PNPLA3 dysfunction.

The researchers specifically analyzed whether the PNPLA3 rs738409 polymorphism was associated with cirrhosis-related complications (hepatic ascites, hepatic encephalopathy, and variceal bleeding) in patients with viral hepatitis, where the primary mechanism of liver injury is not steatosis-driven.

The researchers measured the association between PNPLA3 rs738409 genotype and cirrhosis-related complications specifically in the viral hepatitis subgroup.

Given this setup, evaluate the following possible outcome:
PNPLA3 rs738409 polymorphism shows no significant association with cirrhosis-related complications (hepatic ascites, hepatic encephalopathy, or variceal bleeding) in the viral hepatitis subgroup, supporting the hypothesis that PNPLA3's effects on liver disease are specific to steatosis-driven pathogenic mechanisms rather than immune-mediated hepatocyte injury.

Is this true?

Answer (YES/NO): YES